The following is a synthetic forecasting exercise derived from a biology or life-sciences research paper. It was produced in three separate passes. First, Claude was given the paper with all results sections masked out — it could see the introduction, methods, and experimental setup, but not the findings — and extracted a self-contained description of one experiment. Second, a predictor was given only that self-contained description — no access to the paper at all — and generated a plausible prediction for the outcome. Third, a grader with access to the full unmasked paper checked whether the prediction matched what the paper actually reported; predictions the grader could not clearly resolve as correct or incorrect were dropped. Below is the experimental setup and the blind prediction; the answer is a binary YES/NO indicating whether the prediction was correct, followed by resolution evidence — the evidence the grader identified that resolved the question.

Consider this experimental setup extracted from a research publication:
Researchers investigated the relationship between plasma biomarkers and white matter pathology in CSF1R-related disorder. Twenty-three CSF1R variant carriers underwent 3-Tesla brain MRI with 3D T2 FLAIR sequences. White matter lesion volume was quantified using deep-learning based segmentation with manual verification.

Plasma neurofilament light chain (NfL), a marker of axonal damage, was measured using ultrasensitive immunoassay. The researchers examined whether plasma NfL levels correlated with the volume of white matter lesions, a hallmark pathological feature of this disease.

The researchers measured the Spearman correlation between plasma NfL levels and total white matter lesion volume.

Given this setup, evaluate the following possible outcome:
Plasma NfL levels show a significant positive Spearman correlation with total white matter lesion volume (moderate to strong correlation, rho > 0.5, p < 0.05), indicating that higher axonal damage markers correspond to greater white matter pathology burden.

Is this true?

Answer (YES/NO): YES